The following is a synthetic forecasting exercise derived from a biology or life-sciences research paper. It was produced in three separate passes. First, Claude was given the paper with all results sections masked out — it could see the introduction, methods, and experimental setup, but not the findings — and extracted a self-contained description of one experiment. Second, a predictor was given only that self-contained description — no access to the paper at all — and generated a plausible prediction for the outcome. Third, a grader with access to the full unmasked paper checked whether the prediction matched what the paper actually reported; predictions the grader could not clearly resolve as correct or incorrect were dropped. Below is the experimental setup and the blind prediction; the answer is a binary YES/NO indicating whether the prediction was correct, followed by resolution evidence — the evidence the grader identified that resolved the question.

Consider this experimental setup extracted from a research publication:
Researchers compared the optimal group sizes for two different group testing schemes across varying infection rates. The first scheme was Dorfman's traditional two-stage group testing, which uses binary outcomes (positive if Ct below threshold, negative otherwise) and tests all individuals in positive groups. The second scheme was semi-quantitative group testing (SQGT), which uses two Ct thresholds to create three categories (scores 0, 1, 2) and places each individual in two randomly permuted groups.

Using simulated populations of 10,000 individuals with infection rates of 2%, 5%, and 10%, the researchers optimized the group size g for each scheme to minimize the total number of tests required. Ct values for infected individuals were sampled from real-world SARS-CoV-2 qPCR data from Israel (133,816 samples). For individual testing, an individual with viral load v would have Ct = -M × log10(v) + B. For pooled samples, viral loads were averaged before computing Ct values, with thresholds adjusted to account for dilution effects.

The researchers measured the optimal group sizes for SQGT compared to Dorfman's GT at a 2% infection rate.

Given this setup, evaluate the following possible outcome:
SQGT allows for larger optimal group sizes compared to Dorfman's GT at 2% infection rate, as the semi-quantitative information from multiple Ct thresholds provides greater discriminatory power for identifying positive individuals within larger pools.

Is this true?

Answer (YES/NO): YES